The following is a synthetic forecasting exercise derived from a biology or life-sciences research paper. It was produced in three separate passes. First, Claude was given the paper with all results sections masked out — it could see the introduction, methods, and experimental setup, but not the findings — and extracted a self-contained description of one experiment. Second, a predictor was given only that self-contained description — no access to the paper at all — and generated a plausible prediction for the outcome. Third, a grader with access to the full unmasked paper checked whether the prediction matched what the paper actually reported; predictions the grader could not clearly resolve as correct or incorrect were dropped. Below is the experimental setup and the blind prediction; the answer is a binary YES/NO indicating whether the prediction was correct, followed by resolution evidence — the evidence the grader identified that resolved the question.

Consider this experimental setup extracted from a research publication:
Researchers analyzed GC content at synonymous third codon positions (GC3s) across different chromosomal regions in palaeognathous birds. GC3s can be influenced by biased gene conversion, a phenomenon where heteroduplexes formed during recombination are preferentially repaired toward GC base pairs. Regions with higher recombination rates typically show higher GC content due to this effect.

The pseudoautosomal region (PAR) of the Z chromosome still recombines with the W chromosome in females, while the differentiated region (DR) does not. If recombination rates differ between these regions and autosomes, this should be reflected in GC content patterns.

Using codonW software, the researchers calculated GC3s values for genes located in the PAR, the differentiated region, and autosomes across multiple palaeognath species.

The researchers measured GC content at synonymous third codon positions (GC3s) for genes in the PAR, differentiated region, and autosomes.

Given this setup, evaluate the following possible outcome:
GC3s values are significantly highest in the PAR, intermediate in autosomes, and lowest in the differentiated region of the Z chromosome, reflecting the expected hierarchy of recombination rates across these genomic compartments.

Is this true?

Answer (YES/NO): NO